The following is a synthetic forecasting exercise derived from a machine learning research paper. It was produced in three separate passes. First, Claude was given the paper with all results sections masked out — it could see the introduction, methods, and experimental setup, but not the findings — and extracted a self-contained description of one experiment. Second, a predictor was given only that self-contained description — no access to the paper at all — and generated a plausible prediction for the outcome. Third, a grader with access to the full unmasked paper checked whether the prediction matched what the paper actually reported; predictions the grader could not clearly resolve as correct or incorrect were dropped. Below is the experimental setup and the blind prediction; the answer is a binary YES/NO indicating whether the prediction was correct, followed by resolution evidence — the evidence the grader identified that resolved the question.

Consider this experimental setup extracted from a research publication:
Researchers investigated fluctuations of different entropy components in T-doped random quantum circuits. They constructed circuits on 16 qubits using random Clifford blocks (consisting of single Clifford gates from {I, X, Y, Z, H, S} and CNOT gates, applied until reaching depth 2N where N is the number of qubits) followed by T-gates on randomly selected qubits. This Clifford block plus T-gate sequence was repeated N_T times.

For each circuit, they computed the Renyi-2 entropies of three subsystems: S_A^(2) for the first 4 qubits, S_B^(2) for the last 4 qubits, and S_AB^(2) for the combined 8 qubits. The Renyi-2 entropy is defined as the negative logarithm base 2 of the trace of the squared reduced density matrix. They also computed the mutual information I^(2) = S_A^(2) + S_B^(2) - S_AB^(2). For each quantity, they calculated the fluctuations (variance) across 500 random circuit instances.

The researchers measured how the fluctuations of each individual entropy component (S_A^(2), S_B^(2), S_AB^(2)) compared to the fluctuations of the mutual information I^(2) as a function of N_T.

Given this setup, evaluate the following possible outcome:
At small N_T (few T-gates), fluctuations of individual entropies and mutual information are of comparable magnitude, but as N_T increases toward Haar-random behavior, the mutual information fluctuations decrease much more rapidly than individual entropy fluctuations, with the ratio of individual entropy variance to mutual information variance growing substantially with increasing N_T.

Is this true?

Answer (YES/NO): NO